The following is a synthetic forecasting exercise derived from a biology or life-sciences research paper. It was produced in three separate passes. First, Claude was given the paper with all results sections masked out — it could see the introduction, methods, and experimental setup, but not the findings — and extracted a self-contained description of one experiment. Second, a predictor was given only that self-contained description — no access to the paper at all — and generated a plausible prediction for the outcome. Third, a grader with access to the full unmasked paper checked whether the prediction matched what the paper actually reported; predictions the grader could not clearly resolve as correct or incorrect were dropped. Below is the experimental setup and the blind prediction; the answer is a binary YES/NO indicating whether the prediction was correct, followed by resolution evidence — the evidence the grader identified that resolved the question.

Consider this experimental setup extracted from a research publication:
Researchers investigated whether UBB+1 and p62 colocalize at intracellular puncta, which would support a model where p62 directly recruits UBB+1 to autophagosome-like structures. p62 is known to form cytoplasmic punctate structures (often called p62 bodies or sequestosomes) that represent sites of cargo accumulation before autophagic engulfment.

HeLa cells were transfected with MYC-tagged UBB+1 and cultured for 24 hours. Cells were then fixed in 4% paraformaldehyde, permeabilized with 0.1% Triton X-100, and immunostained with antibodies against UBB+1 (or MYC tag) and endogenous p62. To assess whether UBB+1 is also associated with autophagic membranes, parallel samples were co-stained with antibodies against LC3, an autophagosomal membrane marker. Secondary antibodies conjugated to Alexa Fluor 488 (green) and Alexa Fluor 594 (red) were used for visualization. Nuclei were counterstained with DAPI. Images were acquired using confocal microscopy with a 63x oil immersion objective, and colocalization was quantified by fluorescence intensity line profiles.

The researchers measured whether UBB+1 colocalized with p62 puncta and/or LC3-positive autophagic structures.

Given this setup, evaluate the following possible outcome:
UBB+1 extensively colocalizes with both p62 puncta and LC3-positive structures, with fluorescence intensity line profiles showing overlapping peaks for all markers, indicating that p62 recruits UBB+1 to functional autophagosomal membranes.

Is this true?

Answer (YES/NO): NO